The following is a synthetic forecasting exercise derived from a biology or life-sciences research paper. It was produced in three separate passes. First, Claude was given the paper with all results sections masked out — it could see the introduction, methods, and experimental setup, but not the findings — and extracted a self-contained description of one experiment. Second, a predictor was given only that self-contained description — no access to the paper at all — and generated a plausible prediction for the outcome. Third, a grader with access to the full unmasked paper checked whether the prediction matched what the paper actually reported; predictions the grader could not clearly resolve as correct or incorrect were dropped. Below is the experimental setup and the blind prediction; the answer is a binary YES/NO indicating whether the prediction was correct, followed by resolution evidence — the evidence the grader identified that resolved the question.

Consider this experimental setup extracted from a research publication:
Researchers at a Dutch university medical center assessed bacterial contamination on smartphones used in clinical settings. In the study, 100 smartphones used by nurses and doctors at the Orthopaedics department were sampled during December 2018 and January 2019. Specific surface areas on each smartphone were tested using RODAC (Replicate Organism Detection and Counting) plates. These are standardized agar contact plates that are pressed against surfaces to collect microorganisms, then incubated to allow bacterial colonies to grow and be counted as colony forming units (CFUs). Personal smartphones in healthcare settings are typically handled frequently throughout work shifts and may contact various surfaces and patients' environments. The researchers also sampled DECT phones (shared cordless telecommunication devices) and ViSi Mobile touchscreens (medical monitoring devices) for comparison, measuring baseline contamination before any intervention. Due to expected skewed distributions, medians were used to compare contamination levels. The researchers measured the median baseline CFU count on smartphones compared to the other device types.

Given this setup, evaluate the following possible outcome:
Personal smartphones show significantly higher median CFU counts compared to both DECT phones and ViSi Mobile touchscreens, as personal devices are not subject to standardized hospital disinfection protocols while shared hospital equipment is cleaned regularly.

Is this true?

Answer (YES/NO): NO